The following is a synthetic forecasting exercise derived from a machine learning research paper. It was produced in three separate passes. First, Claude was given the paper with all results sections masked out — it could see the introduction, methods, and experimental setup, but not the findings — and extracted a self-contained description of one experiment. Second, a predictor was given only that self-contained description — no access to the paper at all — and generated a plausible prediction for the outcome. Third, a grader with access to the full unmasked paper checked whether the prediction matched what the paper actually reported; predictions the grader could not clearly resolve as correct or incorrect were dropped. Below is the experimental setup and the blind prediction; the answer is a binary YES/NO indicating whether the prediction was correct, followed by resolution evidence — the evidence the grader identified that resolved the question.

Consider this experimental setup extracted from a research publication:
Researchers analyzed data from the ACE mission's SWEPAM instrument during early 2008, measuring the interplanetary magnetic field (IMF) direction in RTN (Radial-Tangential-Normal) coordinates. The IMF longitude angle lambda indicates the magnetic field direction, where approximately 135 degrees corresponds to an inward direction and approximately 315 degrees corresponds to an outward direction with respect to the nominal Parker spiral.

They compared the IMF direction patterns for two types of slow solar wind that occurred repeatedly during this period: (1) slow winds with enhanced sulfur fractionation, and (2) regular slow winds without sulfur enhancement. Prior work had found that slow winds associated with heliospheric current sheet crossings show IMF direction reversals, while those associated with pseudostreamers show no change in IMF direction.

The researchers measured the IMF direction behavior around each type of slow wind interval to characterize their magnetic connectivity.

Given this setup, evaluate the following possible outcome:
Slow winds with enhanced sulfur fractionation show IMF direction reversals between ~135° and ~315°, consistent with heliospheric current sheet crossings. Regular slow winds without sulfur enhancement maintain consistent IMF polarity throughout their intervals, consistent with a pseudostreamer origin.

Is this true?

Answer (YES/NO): YES